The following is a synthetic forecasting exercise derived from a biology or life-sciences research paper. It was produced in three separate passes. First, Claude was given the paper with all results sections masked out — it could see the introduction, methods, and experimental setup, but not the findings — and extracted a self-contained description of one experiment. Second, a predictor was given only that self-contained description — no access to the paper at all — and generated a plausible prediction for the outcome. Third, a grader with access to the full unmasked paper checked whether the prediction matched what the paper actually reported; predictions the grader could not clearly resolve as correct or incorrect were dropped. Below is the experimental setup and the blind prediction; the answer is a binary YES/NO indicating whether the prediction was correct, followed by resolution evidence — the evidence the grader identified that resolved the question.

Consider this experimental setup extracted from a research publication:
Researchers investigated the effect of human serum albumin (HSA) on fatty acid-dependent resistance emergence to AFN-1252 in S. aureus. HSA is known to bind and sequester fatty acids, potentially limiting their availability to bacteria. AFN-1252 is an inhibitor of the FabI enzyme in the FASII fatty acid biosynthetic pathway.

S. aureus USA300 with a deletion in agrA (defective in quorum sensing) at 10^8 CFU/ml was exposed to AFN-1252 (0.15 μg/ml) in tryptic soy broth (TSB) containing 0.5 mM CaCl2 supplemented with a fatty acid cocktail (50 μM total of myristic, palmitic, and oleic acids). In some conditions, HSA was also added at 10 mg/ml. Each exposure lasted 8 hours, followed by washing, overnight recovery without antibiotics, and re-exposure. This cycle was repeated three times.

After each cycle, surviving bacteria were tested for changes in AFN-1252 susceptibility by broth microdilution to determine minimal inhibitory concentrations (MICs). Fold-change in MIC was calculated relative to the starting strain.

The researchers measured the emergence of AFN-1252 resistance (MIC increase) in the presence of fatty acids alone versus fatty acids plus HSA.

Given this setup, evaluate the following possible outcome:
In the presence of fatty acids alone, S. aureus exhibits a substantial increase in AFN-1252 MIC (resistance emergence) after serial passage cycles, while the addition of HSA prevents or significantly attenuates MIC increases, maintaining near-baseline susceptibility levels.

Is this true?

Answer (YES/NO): NO